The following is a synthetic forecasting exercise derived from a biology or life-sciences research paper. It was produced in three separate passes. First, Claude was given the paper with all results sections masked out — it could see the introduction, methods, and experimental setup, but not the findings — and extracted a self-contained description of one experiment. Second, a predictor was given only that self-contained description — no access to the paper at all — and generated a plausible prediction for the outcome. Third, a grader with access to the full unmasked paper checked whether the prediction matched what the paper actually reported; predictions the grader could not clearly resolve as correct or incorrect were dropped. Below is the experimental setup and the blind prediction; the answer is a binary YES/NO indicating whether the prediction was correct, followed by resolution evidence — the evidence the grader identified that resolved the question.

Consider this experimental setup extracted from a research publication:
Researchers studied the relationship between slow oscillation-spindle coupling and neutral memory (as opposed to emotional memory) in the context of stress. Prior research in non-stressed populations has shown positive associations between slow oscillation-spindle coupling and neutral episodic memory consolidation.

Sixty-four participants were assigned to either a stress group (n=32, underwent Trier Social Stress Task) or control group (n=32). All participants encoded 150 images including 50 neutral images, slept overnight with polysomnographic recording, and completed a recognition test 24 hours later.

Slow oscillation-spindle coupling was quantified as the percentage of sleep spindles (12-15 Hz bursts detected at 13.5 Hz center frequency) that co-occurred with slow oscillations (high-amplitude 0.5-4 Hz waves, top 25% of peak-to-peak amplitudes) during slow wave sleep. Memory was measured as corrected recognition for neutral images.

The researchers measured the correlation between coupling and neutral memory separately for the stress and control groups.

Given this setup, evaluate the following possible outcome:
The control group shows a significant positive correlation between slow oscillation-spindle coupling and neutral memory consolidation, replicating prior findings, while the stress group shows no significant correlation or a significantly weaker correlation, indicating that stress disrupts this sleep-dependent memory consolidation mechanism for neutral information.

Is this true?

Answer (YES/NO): NO